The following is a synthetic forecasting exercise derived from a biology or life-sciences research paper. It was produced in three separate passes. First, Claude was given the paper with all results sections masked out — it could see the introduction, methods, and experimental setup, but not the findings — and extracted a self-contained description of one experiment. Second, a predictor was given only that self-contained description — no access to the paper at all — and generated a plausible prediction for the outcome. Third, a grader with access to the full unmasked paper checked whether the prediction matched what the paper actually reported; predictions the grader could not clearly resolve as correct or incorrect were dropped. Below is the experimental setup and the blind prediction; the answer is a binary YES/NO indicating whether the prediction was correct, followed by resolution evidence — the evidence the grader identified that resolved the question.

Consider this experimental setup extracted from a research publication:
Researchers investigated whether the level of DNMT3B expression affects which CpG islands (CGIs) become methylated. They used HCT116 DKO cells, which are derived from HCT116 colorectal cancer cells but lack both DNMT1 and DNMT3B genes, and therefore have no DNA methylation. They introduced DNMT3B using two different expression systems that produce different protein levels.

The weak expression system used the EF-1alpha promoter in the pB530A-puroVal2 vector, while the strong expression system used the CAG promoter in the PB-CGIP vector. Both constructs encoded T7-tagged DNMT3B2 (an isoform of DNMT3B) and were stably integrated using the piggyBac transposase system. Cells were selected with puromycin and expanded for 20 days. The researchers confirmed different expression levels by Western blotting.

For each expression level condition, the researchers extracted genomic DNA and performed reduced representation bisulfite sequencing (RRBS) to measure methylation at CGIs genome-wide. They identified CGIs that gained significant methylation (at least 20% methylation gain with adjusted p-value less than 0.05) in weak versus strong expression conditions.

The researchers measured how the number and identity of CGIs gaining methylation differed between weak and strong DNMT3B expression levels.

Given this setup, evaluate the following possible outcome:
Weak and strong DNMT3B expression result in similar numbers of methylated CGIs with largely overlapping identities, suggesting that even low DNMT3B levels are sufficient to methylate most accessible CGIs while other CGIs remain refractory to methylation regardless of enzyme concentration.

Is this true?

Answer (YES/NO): NO